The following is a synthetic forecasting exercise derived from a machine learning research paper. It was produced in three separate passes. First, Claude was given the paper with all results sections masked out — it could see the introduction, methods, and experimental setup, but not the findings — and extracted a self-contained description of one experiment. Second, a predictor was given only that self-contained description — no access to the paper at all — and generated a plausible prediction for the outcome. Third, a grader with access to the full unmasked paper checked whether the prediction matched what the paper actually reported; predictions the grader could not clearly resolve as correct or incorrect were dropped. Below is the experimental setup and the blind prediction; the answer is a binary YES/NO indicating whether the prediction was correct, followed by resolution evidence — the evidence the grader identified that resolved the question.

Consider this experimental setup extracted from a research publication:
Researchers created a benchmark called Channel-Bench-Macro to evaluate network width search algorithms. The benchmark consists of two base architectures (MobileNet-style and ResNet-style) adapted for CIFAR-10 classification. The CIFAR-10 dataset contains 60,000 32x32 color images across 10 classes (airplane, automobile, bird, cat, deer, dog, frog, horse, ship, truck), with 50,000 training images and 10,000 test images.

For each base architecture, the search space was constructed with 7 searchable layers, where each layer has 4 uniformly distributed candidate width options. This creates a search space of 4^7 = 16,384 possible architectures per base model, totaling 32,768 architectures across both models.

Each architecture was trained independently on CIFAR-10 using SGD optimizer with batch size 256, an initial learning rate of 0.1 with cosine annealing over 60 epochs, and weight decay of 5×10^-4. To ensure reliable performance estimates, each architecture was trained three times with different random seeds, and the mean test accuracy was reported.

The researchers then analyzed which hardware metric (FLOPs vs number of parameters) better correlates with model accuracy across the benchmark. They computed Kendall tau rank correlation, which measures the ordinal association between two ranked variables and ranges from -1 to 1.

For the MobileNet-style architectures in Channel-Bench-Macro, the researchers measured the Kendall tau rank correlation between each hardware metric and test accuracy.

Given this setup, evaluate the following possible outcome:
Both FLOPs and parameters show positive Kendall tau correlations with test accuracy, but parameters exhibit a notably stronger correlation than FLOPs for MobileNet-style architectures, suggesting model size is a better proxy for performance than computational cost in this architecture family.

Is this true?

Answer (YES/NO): NO